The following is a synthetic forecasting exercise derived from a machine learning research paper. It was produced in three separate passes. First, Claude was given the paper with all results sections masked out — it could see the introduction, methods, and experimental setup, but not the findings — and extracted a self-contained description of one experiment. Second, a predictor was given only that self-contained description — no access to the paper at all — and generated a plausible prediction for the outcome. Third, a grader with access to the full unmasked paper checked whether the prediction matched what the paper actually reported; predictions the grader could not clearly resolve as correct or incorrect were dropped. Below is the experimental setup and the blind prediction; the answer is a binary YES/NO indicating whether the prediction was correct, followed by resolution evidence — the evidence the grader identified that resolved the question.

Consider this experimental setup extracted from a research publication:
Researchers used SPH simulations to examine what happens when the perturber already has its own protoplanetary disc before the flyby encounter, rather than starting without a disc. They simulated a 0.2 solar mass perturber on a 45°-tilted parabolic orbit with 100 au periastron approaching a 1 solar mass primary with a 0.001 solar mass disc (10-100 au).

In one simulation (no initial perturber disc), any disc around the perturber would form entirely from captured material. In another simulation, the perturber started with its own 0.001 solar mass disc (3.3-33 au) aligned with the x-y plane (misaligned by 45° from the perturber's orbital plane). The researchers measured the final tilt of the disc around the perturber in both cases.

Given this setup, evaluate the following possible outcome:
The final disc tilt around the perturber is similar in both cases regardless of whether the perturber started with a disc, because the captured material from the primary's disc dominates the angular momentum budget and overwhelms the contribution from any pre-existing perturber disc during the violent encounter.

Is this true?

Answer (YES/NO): NO